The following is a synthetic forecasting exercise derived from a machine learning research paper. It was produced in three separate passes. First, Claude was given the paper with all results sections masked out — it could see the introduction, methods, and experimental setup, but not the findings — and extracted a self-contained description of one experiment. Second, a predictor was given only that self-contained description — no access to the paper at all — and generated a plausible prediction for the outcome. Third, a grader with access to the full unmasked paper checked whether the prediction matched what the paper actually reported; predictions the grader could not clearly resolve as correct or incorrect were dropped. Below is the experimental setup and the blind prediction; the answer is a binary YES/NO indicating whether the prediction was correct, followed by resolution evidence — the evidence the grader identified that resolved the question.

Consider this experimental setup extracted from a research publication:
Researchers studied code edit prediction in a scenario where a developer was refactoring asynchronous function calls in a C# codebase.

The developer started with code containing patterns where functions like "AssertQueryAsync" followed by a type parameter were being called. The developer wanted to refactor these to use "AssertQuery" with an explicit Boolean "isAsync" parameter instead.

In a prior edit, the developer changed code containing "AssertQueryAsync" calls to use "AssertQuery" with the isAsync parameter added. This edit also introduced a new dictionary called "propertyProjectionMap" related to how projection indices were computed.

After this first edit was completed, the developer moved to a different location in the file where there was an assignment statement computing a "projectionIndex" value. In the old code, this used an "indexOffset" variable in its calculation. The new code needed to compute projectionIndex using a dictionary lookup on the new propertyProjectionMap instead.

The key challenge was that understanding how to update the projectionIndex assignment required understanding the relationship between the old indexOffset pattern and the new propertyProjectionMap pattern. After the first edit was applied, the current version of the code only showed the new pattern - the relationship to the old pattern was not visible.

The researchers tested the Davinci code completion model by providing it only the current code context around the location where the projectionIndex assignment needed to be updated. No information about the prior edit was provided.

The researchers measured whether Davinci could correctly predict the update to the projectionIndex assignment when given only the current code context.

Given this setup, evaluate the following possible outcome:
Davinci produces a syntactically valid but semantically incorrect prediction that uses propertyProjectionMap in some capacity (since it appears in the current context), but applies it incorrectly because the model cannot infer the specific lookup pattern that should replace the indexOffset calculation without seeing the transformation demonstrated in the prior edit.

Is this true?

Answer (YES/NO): NO